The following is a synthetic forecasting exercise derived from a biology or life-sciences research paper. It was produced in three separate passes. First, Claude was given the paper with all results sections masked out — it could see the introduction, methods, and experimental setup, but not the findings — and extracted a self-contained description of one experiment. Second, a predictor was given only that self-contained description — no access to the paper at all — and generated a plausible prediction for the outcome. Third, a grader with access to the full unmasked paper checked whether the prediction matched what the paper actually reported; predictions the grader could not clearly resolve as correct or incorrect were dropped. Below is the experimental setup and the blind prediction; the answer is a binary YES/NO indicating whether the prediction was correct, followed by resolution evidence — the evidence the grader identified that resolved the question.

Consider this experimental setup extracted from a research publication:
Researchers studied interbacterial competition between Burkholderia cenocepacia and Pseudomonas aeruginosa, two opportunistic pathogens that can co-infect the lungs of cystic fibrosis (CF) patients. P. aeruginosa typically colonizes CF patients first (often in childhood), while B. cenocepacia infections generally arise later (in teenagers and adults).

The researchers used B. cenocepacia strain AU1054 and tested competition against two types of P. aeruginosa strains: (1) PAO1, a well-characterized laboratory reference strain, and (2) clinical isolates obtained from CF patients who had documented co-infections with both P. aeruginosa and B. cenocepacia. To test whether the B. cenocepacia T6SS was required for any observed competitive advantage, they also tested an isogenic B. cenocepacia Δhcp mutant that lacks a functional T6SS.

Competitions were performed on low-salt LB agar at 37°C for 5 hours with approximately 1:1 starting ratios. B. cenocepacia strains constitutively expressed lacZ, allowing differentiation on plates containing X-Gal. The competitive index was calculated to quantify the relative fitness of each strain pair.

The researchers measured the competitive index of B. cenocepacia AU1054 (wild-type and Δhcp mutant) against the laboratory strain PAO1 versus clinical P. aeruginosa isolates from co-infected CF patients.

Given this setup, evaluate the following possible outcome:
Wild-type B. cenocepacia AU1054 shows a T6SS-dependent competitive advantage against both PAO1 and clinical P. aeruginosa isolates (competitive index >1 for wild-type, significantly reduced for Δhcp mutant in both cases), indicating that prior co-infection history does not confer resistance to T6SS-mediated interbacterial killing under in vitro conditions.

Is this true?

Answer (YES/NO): NO